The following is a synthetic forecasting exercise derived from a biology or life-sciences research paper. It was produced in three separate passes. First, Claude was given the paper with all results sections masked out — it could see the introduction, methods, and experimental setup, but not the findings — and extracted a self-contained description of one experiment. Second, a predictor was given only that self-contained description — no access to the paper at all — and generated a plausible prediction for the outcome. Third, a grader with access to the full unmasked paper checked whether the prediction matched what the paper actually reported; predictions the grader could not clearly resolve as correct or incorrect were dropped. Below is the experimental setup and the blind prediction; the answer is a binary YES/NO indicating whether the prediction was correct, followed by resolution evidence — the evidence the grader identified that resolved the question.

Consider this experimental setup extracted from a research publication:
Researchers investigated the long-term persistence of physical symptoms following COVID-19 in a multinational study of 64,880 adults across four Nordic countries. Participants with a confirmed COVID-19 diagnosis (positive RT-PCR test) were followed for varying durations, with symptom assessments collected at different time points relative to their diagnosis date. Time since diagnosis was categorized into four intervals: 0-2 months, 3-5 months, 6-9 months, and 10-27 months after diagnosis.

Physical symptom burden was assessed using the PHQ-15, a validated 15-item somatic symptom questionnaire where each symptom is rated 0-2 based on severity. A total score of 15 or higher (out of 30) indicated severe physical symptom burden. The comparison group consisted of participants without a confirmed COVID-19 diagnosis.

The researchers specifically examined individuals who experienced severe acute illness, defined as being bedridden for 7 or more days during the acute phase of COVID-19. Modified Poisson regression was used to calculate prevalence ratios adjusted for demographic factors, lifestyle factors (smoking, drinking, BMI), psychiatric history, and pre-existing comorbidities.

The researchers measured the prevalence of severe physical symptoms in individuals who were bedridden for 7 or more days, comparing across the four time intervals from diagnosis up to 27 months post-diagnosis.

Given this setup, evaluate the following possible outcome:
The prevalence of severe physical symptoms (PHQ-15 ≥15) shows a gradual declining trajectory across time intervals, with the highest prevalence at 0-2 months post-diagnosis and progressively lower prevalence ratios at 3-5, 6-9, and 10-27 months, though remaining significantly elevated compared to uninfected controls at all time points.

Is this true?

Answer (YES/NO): NO